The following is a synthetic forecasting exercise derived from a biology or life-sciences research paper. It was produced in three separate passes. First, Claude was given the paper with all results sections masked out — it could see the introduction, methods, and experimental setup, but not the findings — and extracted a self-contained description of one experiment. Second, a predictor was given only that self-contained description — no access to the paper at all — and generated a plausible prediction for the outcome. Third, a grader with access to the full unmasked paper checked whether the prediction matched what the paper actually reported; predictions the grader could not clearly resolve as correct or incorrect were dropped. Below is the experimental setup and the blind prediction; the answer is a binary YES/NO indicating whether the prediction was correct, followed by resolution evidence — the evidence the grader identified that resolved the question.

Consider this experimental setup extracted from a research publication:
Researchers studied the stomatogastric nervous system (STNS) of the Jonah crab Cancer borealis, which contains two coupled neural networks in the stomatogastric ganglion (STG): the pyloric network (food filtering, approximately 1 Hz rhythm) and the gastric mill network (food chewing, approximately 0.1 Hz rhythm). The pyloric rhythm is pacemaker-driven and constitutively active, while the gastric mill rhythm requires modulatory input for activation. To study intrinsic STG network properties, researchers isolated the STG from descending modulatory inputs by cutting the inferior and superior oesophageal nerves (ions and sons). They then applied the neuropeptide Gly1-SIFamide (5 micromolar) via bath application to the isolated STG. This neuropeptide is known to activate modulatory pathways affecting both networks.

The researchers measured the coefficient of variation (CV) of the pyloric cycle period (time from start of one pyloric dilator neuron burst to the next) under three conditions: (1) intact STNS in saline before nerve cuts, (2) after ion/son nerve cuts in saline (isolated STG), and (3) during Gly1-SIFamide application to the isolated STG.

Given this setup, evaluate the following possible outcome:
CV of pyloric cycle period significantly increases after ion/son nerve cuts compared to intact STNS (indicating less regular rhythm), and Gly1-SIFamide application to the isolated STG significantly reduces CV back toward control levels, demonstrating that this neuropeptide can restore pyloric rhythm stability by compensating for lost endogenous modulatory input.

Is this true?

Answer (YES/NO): NO